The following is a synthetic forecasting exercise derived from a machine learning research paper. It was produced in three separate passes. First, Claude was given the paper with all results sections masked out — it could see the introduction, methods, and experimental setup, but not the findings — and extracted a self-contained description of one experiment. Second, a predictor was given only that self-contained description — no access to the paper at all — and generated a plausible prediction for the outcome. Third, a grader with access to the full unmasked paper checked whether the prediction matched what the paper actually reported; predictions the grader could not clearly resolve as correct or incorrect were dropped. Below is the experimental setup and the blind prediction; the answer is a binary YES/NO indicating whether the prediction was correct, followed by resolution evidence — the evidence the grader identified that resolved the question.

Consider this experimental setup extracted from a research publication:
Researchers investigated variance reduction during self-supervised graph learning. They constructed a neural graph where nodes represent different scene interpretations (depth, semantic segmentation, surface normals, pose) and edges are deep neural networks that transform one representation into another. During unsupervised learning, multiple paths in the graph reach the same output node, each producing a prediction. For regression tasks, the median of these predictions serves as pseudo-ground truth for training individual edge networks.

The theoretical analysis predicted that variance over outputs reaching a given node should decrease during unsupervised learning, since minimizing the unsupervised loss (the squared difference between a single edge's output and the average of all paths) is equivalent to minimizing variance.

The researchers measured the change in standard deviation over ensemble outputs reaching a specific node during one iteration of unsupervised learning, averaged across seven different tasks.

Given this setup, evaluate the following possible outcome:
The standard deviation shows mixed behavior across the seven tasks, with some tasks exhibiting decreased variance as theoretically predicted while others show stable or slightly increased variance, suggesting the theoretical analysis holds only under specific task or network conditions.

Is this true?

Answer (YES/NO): NO